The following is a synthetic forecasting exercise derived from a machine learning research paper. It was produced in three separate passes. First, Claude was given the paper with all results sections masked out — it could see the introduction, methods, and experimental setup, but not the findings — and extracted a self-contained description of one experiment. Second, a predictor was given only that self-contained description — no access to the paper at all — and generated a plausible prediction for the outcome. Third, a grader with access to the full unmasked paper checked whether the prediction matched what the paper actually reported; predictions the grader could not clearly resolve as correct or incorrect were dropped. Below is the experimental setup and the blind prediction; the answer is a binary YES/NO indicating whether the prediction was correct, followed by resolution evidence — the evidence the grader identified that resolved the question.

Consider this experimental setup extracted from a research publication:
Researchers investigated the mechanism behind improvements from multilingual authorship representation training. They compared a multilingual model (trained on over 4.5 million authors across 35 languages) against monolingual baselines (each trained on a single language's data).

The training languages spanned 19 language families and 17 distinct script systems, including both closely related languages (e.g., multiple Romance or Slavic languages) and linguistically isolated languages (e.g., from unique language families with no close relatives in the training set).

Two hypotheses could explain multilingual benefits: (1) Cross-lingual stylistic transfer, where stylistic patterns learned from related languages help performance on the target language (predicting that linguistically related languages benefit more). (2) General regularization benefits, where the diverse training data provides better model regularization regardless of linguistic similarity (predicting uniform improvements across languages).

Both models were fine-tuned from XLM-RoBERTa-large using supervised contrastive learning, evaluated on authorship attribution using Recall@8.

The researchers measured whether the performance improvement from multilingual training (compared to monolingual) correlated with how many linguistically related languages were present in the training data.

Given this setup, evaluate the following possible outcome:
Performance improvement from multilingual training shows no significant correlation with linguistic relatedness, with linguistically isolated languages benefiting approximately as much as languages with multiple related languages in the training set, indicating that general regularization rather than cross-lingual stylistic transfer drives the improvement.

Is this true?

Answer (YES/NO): YES